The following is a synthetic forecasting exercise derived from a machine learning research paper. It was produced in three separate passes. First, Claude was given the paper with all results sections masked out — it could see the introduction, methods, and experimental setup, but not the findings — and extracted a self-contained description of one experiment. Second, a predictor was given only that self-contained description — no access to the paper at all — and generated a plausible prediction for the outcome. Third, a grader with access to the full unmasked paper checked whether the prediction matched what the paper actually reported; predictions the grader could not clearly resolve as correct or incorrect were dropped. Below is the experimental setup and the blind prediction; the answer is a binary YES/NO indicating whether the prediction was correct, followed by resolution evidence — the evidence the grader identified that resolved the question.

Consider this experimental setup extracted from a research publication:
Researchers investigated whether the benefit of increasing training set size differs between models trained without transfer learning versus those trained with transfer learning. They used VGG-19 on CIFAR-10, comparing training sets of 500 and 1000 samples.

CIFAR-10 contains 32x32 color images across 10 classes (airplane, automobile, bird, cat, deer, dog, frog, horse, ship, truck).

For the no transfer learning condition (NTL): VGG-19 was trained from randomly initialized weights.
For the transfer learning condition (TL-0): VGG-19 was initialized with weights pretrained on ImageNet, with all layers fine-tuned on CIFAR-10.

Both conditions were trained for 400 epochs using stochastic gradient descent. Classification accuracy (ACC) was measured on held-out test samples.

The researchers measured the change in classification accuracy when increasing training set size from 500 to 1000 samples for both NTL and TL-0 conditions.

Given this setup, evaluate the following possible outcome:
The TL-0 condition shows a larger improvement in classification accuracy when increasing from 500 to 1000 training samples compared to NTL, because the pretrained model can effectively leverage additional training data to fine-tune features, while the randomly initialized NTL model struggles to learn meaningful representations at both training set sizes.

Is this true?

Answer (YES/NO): NO